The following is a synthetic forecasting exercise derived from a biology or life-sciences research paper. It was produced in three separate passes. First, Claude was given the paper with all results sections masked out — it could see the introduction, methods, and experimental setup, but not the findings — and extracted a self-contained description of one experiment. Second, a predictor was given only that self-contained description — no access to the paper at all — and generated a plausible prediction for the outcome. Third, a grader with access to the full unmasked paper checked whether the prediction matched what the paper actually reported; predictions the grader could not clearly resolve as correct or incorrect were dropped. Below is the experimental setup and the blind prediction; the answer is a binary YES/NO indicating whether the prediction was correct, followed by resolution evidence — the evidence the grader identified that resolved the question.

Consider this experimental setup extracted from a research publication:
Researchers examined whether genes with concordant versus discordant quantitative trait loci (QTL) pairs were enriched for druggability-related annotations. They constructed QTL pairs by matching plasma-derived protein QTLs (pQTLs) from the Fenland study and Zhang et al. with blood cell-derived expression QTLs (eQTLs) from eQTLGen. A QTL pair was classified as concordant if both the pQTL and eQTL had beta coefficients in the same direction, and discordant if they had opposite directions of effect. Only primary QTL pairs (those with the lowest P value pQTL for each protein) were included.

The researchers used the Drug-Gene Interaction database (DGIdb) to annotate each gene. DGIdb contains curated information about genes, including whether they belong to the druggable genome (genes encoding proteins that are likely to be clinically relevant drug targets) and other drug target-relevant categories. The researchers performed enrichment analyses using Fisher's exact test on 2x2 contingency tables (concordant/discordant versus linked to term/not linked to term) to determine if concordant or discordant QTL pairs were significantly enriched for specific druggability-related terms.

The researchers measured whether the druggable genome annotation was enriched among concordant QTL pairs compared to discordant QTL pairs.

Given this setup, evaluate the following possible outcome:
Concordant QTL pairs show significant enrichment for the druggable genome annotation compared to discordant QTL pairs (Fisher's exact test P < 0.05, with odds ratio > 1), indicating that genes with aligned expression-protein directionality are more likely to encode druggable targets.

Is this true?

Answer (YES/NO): NO